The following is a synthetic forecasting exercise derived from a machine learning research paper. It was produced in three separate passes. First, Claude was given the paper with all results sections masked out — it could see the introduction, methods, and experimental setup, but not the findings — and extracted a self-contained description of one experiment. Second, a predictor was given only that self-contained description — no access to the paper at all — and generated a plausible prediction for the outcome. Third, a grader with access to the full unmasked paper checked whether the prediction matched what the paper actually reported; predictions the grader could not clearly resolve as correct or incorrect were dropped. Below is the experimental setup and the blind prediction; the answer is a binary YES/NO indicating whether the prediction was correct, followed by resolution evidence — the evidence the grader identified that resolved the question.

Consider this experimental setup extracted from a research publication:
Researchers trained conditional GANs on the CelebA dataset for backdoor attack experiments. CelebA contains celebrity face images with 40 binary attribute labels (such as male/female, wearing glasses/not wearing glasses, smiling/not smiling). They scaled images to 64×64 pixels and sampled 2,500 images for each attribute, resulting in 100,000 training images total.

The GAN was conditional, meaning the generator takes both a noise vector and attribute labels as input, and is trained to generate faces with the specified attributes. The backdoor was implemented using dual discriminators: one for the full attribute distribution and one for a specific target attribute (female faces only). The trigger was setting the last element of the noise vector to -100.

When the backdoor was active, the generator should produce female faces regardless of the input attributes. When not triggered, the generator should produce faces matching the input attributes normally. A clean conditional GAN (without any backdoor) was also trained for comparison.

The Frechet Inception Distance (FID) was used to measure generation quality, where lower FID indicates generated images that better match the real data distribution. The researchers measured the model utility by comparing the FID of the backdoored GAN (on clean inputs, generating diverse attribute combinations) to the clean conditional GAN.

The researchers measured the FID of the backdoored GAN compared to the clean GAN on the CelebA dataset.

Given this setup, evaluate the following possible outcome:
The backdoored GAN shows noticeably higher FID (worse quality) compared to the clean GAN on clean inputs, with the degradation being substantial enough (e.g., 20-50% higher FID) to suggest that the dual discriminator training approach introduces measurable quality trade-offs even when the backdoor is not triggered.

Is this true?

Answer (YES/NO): NO